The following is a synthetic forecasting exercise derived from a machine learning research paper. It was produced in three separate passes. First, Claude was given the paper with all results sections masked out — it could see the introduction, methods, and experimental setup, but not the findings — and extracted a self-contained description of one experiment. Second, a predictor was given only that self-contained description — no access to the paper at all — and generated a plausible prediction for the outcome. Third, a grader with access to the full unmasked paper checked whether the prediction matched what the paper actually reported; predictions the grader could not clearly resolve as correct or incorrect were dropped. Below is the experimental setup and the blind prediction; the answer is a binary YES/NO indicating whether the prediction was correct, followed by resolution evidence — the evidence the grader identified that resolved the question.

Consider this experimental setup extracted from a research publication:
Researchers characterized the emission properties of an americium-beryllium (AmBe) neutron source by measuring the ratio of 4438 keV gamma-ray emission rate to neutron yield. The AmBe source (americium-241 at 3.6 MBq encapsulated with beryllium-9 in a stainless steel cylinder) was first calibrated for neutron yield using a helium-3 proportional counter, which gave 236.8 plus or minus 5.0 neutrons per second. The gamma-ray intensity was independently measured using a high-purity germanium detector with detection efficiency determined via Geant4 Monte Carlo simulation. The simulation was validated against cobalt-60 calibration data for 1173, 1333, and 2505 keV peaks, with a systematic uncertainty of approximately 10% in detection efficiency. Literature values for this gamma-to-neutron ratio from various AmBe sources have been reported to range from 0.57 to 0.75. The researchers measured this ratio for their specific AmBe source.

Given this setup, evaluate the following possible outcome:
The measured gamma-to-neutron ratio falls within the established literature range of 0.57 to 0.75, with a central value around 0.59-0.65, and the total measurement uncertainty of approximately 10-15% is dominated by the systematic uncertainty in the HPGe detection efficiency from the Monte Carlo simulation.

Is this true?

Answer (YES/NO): NO